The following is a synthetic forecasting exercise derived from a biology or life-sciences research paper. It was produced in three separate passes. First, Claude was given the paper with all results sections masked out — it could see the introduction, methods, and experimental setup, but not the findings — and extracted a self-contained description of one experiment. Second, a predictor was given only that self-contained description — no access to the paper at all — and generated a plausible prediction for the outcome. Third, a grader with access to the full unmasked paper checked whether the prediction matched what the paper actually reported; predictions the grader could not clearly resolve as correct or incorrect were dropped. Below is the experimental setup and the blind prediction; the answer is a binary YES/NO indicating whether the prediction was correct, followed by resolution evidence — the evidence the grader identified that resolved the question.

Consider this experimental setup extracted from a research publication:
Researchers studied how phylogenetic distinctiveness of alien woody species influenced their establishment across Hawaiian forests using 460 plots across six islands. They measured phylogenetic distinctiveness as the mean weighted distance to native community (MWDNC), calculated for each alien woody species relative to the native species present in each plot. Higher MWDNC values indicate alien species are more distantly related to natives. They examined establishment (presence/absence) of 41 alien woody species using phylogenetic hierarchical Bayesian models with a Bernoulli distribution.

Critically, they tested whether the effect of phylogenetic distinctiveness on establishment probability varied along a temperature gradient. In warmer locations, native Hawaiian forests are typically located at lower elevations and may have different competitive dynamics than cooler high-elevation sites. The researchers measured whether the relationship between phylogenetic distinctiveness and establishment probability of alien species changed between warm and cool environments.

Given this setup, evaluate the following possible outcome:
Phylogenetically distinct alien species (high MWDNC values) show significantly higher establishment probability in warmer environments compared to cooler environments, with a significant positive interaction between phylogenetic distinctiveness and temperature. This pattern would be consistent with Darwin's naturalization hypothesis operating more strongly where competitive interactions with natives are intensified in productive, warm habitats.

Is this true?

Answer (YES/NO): NO